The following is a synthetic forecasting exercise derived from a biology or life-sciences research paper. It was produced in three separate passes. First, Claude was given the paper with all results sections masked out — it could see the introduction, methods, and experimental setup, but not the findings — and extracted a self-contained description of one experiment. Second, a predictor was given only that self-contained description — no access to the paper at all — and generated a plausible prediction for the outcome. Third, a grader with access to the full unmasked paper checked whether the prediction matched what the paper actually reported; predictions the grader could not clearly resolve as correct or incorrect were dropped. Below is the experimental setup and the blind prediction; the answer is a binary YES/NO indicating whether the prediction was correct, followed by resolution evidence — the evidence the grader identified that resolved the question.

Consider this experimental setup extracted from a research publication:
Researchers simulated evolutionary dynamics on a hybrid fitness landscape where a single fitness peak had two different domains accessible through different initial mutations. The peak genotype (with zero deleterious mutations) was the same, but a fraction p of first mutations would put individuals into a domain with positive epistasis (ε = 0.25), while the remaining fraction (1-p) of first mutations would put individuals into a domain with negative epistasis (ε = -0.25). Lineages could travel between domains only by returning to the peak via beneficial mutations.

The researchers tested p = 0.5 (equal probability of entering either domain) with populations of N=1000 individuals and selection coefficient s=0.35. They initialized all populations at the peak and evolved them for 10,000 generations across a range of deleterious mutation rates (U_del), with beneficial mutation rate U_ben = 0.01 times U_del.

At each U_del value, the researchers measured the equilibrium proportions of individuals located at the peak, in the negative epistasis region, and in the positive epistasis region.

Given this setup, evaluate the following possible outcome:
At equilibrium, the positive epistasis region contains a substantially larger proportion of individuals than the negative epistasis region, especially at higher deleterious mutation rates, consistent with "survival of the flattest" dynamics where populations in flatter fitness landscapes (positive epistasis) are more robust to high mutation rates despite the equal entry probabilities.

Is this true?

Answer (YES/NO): NO